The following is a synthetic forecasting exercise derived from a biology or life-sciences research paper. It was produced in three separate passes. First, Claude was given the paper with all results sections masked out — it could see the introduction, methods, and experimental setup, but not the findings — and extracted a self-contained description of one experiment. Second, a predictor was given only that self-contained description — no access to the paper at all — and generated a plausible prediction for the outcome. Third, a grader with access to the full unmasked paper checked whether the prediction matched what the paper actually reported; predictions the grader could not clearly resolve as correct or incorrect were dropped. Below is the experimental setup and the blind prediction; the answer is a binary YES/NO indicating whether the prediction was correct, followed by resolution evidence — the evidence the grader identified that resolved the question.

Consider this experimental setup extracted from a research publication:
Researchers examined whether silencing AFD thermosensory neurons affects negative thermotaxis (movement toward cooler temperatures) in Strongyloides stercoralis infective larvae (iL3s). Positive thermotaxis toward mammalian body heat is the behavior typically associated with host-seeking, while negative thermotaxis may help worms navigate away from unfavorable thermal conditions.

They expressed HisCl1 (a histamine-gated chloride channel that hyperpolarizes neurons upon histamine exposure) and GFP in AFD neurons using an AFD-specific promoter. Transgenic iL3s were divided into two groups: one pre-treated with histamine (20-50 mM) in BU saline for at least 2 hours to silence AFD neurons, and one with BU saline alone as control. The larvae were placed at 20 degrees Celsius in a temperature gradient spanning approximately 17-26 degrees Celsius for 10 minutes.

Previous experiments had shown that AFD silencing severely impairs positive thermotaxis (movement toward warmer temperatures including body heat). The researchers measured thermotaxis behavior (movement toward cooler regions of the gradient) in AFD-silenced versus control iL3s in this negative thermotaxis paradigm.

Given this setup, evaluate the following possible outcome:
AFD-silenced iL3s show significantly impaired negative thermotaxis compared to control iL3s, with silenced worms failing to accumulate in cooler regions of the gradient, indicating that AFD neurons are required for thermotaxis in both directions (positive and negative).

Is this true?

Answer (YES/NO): YES